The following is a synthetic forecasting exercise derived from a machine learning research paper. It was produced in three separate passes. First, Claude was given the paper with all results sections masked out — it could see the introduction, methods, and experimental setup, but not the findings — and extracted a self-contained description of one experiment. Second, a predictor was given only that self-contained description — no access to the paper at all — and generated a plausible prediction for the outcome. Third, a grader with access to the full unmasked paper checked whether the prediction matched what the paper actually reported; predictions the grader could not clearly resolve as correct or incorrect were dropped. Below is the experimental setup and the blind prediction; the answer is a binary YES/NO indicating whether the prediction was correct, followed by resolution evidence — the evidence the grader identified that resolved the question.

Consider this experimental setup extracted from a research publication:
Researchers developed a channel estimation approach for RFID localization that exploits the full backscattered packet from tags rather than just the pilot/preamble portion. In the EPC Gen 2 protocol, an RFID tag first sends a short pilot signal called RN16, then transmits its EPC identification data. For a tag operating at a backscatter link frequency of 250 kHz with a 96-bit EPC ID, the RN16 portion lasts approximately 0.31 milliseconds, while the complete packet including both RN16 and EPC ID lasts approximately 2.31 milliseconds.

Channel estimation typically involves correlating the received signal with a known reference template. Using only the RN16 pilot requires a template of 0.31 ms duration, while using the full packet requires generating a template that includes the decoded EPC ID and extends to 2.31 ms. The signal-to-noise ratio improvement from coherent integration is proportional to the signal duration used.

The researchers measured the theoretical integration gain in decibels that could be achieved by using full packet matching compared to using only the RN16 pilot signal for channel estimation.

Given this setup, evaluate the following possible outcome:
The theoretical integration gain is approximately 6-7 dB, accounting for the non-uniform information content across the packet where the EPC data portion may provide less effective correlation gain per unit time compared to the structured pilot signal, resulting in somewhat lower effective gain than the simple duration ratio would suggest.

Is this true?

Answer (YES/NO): NO